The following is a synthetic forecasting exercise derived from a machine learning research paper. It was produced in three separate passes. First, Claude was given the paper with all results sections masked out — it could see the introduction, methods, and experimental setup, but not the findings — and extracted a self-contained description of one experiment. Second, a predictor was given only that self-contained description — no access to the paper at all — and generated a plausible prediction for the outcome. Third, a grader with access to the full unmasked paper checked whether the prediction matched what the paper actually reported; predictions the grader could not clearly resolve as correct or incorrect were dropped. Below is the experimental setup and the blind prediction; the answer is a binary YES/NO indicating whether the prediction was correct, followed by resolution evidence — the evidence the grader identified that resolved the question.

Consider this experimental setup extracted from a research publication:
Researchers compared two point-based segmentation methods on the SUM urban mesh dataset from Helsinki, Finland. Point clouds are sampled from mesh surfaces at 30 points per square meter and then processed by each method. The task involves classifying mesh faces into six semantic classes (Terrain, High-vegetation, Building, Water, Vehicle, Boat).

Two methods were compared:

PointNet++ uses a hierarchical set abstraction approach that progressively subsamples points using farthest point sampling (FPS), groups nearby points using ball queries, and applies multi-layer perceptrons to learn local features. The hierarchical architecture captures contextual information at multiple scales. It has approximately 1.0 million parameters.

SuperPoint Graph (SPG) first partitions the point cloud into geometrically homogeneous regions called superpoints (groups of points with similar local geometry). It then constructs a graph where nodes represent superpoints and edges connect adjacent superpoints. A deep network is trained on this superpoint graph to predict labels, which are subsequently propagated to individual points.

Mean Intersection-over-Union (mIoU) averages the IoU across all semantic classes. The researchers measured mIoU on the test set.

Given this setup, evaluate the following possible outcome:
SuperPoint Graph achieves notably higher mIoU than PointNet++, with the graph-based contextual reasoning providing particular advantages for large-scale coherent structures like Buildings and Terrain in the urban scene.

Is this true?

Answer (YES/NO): NO